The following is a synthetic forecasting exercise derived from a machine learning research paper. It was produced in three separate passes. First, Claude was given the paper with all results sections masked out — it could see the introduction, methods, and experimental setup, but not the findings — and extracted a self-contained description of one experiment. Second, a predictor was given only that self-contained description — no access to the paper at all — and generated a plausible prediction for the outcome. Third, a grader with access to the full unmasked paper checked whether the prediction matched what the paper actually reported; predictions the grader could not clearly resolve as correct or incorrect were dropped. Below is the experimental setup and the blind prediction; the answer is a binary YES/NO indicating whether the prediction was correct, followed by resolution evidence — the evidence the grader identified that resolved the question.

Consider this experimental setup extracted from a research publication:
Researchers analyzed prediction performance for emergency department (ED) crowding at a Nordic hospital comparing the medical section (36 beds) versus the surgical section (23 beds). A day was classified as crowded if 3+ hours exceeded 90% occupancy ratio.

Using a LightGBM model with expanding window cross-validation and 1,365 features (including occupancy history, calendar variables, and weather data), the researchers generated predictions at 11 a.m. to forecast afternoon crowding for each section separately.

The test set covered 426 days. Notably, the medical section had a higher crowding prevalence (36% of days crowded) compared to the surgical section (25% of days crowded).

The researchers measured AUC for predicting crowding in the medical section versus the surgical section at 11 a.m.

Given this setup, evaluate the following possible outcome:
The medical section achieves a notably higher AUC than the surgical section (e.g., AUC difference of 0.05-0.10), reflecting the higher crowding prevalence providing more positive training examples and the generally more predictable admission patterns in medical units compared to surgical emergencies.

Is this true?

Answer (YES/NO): YES